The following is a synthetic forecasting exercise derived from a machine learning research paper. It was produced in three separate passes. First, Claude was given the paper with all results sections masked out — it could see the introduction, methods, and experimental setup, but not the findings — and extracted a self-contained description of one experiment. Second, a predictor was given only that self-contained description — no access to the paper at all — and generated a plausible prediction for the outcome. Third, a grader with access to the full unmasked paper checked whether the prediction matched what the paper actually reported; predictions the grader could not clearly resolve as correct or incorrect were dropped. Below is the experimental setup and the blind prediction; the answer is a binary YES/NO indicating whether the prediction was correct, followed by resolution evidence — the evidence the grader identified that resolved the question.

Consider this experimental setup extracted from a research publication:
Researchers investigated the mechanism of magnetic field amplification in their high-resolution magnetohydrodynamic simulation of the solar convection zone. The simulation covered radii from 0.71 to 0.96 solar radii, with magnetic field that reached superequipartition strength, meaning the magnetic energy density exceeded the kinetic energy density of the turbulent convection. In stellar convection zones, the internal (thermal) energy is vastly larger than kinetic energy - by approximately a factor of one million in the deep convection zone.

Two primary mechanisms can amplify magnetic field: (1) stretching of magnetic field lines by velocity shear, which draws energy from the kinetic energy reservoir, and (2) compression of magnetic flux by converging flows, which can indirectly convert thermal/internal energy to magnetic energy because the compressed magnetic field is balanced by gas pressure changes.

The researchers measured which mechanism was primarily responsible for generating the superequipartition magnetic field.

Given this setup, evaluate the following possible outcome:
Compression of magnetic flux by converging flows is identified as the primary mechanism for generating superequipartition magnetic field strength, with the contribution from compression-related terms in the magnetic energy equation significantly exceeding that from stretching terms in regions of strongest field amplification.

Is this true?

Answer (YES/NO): YES